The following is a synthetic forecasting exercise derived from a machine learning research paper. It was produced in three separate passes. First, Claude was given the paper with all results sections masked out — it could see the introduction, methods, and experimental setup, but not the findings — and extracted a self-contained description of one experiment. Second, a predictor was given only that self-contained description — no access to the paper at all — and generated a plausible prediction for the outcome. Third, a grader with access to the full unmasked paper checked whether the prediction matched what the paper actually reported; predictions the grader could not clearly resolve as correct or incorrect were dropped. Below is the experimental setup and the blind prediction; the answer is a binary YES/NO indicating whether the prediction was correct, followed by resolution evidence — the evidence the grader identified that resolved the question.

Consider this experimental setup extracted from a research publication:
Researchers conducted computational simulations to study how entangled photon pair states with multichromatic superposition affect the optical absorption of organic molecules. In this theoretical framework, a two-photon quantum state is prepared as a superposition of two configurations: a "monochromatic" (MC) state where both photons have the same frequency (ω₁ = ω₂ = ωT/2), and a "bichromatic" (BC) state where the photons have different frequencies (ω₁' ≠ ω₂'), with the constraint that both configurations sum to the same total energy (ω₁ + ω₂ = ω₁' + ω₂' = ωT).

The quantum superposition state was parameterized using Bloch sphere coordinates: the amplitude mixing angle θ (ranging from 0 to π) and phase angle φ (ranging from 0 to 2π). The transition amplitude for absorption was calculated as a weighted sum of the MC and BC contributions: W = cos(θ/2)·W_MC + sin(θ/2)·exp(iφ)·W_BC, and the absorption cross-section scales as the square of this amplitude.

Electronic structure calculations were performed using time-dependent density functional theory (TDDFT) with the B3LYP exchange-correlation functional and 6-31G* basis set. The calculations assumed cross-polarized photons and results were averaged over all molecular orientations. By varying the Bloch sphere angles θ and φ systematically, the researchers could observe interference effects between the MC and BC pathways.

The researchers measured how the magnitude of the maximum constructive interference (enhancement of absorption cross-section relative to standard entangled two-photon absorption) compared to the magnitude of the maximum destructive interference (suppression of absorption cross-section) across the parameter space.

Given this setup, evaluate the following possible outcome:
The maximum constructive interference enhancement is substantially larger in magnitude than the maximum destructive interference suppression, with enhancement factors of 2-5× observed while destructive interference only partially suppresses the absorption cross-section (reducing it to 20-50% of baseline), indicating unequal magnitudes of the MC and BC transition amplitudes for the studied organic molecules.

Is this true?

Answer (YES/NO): NO